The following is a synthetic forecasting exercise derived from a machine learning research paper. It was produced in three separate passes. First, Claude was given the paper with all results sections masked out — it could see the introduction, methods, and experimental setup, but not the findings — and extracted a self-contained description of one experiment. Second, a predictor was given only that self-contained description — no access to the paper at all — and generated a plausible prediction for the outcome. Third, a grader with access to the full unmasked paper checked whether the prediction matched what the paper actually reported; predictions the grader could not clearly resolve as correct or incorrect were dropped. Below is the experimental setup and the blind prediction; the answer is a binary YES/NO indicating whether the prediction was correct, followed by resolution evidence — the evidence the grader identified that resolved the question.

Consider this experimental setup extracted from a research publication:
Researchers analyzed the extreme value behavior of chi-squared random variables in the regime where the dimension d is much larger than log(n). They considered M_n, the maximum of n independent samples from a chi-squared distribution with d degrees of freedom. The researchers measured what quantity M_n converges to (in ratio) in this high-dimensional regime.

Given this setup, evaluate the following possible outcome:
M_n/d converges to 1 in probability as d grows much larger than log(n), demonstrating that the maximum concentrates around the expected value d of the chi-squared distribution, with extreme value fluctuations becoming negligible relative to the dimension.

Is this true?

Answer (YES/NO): YES